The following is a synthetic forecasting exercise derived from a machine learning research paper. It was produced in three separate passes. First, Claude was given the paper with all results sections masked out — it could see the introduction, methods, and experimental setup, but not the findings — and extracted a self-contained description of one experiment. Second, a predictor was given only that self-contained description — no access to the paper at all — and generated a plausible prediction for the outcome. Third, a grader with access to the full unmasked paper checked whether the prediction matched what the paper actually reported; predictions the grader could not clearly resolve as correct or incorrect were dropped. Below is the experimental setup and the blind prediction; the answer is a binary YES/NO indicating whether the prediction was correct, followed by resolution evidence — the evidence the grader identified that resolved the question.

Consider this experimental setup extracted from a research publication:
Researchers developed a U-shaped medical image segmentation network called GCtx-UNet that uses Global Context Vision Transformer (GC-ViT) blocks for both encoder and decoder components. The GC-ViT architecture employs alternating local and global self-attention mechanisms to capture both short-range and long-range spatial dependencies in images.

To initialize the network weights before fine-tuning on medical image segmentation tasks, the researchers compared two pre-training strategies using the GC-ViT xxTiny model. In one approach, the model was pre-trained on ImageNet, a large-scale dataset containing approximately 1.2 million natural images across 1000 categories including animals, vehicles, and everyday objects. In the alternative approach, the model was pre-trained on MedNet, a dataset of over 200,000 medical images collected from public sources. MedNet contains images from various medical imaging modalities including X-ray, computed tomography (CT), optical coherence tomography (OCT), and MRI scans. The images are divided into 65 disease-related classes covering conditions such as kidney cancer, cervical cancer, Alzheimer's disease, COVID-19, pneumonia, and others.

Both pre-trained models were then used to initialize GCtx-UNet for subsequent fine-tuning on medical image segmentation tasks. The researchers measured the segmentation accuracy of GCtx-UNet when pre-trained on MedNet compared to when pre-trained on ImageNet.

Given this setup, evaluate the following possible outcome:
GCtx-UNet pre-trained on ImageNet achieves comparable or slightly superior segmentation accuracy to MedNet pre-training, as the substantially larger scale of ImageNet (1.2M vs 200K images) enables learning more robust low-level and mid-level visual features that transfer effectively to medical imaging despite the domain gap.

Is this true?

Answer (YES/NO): NO